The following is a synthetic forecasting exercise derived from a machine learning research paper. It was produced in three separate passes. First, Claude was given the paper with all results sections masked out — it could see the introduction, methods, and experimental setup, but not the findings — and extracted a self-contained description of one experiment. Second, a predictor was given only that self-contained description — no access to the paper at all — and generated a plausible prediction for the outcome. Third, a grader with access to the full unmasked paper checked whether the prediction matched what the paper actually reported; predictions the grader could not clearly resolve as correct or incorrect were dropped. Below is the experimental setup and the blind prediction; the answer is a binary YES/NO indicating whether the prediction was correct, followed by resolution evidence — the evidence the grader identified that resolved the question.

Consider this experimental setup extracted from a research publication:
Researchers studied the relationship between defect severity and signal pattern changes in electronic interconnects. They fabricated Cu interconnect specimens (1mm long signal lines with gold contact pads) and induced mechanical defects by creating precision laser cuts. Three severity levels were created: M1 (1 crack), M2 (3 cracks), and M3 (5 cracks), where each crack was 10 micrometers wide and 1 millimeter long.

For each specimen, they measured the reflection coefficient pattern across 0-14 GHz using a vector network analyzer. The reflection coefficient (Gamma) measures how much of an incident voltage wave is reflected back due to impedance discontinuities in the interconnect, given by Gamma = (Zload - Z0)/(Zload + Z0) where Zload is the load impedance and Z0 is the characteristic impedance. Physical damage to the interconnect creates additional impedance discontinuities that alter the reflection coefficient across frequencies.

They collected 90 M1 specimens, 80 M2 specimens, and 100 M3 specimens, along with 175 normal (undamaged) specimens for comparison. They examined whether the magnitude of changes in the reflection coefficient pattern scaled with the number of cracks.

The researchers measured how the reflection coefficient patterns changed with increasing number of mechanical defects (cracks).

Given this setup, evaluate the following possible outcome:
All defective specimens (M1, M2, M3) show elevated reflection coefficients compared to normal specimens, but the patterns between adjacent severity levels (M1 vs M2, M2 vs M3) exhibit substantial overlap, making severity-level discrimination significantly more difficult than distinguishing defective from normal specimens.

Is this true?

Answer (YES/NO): NO